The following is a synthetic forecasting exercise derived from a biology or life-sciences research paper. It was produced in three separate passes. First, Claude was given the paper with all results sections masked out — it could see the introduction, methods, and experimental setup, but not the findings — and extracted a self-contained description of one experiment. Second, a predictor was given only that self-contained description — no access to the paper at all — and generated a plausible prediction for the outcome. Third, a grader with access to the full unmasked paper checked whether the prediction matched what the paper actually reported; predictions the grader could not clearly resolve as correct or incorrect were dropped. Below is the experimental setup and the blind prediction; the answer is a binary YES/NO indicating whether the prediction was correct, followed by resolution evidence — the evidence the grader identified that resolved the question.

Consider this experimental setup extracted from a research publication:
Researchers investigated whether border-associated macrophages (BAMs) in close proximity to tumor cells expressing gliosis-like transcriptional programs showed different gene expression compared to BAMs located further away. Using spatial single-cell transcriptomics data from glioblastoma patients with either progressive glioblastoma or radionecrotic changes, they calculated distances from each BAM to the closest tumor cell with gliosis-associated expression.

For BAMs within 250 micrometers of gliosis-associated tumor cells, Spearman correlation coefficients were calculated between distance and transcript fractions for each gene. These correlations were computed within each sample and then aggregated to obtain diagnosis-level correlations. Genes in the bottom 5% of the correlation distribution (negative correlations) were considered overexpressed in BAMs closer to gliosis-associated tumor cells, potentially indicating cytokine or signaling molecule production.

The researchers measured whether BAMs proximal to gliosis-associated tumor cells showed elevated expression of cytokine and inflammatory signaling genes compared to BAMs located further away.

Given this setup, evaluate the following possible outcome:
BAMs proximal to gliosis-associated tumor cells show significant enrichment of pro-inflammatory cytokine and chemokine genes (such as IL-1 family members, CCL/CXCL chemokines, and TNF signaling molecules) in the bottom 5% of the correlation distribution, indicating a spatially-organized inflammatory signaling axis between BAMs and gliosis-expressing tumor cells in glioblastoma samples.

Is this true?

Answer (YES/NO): NO